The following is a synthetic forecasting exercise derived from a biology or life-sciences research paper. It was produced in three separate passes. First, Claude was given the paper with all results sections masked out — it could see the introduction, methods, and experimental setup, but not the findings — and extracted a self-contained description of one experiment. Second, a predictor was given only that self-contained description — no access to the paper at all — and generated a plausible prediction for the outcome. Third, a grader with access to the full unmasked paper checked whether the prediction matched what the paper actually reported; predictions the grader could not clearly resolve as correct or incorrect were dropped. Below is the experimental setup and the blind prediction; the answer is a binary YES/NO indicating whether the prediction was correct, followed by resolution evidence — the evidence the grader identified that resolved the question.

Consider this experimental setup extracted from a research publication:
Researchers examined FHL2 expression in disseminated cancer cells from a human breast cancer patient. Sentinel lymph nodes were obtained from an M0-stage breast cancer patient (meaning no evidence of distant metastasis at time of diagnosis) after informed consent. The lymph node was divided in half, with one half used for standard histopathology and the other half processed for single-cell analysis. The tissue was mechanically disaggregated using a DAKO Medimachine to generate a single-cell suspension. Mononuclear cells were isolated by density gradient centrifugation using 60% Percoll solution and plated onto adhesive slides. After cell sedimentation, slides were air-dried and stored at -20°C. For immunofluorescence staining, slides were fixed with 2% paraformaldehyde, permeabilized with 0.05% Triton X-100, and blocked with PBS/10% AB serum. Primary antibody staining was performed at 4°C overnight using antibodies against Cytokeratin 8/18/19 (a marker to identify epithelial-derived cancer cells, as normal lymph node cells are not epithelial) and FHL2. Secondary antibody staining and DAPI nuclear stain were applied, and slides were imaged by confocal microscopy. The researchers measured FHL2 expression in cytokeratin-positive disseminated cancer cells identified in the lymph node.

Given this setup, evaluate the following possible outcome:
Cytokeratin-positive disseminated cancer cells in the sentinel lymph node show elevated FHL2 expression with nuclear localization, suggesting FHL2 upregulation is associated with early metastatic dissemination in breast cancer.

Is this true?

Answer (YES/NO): NO